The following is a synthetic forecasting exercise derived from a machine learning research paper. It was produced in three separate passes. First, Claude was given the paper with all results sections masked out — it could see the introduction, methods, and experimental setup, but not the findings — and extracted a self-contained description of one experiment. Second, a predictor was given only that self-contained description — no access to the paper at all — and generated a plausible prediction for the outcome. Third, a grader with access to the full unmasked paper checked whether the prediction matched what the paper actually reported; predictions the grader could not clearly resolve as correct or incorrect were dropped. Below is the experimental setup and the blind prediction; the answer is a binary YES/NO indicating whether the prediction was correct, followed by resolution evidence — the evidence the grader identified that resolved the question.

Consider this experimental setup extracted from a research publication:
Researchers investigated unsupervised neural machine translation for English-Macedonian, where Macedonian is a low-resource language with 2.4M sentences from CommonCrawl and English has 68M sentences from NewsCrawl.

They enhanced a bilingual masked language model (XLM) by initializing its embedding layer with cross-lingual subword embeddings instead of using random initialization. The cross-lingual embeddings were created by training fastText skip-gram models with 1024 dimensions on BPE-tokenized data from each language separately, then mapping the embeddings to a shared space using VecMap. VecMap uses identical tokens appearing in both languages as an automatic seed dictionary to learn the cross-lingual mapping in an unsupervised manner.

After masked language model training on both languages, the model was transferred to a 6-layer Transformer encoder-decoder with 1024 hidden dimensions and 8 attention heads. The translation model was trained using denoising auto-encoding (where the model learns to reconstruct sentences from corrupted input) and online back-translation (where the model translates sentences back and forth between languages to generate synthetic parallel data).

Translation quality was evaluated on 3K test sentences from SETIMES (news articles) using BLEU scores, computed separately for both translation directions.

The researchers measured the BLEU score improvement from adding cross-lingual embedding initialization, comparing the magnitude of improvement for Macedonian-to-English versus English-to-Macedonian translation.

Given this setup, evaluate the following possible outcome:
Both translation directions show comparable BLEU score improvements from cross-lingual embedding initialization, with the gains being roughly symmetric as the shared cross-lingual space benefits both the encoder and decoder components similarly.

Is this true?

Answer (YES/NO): NO